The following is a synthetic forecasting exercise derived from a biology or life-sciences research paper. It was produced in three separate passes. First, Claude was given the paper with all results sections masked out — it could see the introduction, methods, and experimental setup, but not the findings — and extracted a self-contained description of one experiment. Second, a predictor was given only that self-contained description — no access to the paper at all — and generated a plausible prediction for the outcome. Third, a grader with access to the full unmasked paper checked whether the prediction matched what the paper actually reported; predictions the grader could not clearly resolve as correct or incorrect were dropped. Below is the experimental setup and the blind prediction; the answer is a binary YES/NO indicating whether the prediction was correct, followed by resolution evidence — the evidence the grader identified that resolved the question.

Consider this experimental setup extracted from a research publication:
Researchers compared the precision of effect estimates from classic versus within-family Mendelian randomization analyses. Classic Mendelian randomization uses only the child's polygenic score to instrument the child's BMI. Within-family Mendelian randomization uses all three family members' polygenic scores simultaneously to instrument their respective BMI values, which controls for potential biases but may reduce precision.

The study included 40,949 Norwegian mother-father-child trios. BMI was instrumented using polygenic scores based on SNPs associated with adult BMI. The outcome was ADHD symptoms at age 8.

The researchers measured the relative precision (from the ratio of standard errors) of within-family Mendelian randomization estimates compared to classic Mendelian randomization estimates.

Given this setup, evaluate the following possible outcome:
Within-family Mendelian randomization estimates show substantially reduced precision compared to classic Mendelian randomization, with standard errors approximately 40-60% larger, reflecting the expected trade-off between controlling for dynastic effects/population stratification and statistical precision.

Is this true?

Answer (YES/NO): YES